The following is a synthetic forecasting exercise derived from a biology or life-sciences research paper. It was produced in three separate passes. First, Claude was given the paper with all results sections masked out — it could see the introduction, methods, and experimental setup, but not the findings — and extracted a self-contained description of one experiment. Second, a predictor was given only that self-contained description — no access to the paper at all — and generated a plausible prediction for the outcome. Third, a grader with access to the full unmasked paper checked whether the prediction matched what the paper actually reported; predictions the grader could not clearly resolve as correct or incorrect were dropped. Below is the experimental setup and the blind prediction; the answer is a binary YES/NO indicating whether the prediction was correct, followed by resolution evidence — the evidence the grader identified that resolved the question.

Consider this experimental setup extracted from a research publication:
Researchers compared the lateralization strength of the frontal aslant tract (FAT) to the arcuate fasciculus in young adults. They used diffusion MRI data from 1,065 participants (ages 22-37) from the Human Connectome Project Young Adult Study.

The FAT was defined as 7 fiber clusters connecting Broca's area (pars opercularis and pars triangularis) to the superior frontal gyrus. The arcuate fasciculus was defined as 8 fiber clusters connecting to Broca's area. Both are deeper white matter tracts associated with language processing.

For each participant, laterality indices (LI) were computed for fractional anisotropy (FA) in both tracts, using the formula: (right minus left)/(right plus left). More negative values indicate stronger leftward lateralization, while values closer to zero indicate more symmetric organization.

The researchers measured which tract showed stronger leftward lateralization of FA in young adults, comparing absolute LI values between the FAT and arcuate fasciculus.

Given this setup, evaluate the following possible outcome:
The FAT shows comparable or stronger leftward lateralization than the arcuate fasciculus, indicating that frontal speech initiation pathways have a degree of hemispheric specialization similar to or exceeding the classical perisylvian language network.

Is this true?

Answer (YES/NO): NO